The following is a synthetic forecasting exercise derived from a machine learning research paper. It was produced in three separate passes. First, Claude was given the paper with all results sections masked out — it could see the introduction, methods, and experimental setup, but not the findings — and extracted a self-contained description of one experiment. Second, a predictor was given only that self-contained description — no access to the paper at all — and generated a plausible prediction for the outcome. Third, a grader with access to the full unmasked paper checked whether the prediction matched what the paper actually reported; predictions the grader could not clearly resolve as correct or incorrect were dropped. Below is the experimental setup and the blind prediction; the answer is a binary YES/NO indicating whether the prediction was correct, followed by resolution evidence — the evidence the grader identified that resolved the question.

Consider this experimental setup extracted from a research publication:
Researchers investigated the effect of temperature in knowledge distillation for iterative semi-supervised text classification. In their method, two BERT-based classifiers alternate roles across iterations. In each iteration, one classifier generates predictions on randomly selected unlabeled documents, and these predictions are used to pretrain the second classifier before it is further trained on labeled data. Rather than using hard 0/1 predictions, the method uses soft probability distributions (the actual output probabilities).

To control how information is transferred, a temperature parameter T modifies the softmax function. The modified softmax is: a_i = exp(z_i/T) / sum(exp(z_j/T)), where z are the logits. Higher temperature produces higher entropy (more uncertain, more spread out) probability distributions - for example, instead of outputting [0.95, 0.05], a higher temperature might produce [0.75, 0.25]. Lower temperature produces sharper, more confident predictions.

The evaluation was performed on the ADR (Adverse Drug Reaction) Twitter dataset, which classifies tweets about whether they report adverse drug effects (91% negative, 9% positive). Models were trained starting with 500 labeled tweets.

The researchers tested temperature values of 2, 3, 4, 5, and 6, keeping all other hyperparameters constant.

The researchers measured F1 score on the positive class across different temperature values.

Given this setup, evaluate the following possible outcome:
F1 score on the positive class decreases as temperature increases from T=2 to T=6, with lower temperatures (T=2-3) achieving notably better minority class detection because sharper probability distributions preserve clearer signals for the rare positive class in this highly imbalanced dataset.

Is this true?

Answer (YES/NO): NO